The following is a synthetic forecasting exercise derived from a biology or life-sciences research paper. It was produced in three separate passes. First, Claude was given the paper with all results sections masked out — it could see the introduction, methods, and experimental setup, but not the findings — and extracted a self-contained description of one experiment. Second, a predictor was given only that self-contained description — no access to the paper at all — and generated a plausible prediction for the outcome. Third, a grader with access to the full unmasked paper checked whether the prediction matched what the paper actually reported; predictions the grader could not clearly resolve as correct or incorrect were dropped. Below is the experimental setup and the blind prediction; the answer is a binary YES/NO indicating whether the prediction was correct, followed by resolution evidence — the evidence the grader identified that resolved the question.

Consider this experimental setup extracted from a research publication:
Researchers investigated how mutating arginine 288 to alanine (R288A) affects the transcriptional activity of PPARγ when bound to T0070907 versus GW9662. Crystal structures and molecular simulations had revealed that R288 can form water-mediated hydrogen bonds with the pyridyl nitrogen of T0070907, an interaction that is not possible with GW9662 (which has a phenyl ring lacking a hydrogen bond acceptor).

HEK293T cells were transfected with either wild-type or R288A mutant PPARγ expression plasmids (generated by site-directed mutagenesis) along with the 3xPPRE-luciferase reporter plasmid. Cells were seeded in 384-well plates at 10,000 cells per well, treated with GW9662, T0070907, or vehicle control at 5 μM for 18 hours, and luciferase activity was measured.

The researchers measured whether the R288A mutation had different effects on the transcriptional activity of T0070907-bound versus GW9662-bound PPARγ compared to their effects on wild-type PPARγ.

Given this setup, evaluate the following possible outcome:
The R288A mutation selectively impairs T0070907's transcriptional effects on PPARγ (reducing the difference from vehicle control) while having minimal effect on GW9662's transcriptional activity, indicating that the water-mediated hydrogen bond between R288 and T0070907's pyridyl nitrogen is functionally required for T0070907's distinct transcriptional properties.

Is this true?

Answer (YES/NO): YES